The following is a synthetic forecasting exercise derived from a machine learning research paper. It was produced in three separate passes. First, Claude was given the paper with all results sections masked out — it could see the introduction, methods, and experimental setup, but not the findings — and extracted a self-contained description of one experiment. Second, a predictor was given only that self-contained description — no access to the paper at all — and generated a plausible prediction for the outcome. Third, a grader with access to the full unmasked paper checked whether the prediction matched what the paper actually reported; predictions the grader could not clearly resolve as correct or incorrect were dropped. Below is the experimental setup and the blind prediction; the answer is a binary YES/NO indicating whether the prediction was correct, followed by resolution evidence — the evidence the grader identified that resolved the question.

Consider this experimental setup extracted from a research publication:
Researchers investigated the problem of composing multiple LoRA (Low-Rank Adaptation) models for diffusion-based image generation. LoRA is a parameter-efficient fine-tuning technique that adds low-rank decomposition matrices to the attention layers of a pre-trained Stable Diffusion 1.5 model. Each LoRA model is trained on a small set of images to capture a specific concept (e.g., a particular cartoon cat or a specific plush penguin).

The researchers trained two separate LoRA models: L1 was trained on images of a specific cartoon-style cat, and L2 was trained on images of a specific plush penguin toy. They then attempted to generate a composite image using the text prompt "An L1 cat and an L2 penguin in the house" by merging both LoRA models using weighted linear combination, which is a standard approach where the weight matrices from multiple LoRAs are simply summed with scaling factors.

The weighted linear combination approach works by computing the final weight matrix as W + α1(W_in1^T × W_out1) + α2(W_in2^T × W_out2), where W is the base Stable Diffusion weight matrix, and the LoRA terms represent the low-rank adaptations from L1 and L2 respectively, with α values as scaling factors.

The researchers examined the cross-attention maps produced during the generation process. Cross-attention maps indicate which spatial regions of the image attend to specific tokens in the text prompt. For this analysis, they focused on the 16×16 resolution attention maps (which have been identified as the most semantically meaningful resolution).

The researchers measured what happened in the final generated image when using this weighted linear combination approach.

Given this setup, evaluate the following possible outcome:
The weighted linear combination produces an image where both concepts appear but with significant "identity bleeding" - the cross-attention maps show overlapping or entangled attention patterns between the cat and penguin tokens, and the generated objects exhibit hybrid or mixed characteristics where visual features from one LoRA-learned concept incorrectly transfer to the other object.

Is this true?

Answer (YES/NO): NO